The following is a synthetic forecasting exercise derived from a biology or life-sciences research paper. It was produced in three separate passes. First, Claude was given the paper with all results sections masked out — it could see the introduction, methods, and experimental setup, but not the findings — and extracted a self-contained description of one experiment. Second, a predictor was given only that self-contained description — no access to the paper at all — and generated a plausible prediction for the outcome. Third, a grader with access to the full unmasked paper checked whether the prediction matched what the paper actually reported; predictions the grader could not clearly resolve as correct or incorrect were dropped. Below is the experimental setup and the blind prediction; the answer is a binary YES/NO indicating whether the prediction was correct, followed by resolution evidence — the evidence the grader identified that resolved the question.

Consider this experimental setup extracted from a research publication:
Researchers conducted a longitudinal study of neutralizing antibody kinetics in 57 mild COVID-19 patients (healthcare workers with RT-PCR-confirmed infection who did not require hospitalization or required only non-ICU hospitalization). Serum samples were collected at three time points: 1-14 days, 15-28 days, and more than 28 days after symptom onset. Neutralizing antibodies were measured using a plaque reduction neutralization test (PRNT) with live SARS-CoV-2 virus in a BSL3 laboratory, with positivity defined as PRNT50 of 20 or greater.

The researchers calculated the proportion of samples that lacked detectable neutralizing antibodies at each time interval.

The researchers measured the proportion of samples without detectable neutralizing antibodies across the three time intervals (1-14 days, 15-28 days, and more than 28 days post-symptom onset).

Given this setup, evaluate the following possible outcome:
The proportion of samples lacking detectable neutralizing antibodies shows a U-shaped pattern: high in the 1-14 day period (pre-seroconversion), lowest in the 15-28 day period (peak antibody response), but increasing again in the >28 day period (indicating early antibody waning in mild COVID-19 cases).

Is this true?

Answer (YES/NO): YES